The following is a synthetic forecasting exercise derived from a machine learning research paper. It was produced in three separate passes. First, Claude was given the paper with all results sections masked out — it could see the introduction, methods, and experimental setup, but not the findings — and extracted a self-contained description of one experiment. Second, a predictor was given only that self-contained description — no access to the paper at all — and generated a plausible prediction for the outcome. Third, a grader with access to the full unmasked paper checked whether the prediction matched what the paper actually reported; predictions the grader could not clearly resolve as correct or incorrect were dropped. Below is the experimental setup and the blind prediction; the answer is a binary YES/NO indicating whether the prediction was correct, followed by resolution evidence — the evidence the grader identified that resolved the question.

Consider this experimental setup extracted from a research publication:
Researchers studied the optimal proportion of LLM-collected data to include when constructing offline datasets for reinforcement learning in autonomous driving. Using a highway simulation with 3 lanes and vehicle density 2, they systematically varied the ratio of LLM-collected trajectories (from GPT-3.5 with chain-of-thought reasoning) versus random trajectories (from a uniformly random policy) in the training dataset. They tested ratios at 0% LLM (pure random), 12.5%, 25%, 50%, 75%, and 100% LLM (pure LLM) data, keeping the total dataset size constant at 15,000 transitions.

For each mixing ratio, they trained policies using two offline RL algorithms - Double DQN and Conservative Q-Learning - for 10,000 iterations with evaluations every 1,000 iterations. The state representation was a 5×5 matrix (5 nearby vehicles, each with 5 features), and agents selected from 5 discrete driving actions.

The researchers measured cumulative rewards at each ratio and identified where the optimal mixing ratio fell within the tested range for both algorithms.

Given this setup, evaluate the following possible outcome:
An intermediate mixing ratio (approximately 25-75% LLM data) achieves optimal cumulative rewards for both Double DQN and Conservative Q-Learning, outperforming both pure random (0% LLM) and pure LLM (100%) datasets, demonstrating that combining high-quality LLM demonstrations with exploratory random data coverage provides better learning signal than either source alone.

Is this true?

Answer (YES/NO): NO